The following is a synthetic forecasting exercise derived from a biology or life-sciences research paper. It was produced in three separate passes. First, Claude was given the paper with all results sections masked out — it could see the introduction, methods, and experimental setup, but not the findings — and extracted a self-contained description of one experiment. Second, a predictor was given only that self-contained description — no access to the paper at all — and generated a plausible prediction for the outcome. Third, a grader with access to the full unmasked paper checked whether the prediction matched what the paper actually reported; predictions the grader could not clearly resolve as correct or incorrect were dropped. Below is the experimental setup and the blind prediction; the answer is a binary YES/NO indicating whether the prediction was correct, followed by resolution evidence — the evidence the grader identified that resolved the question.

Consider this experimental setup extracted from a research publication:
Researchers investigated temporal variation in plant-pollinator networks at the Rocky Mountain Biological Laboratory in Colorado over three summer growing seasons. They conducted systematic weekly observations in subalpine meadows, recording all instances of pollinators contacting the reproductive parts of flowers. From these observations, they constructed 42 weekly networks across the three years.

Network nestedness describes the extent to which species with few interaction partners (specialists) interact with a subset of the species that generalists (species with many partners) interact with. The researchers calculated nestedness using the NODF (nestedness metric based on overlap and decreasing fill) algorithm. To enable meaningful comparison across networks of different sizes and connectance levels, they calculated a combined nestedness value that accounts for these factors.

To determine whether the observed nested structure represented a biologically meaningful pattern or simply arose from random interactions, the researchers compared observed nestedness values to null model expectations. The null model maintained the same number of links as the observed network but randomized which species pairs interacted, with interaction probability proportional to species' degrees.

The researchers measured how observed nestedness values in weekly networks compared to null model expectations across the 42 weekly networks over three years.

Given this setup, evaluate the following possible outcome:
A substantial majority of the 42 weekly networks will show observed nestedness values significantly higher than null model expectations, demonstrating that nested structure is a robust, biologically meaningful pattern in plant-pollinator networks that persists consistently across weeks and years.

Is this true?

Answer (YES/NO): YES